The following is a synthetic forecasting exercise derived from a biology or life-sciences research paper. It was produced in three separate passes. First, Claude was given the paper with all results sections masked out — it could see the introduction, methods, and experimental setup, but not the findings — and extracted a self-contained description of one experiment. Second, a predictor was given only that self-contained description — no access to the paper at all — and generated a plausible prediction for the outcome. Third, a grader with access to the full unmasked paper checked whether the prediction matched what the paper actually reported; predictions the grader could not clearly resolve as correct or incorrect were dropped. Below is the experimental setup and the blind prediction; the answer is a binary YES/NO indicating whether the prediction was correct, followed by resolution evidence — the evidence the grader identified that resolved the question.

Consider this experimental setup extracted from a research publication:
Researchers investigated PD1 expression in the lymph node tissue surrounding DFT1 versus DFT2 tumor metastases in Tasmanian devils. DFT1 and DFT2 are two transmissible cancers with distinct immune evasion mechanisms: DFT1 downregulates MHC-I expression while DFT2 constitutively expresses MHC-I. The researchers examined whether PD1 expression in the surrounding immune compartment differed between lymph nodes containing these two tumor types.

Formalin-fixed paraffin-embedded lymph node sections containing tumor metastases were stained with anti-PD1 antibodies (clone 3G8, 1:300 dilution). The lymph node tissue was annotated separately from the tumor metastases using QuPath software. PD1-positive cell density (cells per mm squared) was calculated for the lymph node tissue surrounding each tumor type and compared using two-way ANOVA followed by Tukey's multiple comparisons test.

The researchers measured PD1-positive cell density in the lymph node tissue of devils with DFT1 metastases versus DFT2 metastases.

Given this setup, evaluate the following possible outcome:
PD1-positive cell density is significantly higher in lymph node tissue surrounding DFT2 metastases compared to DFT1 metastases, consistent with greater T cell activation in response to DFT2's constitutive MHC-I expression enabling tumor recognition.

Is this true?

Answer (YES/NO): YES